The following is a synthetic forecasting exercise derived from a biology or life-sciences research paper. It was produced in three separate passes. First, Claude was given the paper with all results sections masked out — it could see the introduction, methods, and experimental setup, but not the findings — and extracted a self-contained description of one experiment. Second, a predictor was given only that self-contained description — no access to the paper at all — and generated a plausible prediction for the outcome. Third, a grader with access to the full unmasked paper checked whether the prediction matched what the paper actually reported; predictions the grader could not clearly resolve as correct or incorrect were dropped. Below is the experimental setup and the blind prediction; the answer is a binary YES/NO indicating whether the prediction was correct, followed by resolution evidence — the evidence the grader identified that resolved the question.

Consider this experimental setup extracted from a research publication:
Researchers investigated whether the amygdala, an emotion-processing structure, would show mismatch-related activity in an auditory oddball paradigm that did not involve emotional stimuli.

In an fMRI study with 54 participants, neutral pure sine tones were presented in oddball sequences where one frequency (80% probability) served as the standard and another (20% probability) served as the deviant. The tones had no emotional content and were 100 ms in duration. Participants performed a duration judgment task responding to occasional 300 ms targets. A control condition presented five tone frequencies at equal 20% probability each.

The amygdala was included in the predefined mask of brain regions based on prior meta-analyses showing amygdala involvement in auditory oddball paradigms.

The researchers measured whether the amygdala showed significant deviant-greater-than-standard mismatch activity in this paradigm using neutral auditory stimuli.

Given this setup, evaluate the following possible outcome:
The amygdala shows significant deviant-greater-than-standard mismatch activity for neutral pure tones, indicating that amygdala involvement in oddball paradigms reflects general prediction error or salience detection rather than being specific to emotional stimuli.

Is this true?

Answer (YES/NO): NO